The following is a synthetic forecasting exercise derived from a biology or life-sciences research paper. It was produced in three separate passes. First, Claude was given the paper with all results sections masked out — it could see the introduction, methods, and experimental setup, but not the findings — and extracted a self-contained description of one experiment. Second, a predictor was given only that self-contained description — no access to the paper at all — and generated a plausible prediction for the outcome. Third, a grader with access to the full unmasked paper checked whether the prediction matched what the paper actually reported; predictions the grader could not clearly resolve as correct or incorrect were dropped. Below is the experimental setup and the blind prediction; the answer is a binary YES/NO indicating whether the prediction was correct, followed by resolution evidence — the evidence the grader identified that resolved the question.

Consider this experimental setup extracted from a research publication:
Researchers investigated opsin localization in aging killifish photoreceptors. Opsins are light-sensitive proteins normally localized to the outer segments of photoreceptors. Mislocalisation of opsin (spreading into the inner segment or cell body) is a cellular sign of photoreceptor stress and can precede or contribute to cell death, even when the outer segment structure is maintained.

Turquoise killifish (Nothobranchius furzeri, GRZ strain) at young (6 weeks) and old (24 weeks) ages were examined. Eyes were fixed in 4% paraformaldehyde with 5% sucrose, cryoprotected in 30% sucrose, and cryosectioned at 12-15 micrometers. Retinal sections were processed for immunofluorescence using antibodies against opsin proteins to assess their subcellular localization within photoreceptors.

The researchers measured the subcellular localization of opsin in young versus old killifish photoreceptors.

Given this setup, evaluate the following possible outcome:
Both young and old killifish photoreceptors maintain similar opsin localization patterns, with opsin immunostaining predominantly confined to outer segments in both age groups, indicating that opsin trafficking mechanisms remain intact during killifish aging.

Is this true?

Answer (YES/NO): NO